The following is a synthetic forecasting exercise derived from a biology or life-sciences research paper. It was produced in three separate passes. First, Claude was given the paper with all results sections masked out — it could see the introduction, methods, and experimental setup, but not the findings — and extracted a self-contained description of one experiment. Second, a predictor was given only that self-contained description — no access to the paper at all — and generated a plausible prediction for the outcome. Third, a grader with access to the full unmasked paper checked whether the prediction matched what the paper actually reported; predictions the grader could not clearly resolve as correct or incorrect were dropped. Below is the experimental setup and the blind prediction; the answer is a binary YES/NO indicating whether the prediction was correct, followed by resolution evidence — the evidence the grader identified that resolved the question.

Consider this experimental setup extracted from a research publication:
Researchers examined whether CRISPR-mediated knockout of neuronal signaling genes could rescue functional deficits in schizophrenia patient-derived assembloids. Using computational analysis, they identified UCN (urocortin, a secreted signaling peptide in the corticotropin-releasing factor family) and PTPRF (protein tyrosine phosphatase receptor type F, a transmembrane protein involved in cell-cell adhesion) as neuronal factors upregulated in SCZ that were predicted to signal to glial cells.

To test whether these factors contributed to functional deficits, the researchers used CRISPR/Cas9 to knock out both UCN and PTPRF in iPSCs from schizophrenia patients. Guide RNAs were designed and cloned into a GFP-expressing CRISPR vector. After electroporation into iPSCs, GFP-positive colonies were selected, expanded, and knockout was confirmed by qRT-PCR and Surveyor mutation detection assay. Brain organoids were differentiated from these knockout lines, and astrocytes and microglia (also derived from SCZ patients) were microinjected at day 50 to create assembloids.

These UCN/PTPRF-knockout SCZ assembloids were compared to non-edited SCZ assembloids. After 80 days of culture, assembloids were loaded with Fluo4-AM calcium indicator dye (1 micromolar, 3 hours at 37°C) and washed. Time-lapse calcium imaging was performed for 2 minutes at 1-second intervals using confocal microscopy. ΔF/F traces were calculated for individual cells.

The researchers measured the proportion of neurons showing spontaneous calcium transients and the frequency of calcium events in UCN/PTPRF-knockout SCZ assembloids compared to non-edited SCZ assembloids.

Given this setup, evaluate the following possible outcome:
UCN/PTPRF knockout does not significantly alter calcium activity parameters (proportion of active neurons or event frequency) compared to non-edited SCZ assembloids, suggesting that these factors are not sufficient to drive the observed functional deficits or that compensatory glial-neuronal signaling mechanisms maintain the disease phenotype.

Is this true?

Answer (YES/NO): NO